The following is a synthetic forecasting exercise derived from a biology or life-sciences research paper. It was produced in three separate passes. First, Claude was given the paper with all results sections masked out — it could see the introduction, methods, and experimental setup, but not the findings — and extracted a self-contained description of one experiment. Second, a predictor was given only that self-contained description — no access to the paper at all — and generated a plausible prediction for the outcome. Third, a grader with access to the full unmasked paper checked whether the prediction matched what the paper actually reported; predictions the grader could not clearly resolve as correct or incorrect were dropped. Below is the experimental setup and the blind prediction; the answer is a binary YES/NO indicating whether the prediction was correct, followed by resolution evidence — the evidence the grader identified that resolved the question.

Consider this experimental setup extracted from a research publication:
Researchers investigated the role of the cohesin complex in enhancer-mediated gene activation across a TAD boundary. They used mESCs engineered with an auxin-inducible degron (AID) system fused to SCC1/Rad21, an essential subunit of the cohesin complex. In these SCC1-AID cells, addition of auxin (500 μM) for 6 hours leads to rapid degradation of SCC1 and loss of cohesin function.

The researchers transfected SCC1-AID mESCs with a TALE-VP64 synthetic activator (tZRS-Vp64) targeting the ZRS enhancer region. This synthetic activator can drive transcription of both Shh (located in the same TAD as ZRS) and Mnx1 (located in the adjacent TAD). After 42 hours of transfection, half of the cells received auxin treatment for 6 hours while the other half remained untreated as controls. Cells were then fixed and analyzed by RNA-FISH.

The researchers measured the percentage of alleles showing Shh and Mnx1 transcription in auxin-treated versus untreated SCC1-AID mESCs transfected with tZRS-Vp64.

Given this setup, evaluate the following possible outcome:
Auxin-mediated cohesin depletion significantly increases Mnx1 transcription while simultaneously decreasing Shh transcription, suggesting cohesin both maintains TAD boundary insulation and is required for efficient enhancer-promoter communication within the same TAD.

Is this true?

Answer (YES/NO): NO